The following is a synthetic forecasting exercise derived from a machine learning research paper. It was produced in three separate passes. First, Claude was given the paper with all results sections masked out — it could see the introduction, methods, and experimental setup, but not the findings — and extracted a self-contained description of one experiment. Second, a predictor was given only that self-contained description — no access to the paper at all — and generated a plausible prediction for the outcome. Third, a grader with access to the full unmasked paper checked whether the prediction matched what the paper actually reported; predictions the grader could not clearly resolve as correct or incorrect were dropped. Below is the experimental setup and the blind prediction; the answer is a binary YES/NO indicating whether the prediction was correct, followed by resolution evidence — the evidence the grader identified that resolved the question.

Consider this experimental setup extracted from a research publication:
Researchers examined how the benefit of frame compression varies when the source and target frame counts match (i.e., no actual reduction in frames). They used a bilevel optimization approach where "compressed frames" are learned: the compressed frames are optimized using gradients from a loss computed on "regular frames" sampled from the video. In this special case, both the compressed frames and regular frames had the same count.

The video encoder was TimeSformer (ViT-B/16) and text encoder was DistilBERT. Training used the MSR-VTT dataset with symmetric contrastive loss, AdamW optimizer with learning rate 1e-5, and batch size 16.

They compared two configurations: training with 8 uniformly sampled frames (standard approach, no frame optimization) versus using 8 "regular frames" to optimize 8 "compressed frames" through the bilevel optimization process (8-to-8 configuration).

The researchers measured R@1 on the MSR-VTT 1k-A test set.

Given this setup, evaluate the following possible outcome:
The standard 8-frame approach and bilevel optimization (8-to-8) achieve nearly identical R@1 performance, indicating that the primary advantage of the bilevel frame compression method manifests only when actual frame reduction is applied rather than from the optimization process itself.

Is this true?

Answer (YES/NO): NO